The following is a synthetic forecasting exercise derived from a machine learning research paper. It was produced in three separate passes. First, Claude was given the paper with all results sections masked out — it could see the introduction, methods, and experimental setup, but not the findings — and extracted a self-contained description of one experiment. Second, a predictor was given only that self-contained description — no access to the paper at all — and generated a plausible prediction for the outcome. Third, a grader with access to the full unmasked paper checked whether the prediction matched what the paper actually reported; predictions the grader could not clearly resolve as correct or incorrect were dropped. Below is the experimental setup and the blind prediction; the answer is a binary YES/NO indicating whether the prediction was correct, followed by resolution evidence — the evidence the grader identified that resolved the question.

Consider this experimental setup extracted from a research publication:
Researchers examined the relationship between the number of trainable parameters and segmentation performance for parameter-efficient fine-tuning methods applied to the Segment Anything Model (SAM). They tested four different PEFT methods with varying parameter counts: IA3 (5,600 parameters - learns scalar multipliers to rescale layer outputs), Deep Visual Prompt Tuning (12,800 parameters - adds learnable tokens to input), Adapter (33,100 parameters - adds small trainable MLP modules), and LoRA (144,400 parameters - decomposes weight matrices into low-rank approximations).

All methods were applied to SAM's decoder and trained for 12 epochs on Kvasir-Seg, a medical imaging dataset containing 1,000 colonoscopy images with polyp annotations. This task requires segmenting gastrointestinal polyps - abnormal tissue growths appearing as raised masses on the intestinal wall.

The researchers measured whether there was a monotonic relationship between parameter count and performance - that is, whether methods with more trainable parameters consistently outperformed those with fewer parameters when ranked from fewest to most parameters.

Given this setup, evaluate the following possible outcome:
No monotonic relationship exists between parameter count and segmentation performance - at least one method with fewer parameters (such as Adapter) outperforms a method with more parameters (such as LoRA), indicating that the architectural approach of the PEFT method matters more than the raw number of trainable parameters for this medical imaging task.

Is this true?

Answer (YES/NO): NO